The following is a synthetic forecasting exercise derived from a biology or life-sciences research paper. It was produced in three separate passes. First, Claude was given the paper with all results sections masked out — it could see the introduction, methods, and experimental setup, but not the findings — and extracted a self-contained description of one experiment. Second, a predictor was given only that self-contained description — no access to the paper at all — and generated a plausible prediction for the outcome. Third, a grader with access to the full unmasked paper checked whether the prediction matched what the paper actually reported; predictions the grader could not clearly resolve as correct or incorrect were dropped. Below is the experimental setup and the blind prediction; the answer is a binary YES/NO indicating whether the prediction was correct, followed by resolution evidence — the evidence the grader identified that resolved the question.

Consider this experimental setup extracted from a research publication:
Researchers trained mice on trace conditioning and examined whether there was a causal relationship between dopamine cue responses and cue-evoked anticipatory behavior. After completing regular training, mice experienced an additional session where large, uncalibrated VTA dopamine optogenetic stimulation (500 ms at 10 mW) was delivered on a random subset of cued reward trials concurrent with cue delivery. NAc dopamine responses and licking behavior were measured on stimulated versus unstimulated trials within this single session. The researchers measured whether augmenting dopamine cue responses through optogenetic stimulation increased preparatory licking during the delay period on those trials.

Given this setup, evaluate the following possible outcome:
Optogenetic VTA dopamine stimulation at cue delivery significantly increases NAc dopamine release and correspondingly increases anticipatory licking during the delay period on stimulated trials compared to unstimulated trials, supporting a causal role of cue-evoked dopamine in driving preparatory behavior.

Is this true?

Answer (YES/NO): NO